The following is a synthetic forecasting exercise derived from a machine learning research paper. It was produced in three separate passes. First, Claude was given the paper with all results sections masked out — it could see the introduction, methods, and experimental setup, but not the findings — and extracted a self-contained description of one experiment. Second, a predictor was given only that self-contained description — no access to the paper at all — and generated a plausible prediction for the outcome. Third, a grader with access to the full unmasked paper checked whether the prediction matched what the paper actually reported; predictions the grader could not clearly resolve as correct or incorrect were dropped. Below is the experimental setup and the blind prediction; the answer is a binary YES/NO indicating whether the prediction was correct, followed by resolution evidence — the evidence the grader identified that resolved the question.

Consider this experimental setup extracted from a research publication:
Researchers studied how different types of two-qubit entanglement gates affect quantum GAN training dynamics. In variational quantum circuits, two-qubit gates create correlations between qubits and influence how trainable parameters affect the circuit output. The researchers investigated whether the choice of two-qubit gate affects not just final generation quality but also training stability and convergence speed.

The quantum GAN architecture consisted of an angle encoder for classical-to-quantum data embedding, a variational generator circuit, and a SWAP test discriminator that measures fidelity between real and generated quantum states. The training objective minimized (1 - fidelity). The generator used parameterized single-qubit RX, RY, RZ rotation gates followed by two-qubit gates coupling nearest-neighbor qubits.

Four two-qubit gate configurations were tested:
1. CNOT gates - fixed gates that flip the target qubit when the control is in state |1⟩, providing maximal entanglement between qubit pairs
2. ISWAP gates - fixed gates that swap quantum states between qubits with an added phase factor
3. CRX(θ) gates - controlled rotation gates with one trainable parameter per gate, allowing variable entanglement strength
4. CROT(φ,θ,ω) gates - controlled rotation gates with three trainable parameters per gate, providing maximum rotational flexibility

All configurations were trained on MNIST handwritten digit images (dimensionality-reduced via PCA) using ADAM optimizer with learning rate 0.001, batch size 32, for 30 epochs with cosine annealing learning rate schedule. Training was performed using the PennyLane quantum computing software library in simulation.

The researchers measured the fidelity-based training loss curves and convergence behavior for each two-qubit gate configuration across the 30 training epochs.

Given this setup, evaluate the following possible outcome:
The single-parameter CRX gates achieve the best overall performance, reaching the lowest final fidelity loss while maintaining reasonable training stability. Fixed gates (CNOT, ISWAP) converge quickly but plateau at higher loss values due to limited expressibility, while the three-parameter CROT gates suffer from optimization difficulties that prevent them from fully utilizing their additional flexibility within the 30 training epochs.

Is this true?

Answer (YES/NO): NO